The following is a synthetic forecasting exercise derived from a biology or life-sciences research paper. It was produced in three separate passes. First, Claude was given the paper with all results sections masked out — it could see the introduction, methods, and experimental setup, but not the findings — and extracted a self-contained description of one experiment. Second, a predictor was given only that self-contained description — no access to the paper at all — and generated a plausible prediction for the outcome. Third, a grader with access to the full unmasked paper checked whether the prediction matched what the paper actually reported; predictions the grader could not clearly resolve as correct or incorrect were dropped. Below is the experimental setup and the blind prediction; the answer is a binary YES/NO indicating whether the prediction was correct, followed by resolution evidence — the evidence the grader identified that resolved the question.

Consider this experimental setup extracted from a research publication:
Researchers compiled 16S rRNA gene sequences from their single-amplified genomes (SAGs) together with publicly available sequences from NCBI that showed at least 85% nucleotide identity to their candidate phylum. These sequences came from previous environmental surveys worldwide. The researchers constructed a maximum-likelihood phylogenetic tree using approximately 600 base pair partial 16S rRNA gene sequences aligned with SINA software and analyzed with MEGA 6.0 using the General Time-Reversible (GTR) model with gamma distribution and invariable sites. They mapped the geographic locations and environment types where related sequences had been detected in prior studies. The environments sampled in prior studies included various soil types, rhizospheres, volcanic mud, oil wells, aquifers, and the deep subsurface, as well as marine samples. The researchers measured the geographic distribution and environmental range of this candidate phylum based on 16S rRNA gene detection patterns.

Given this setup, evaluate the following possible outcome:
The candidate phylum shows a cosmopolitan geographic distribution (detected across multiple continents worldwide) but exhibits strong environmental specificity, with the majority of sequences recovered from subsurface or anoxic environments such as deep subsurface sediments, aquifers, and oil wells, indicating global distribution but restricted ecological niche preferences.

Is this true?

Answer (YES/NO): NO